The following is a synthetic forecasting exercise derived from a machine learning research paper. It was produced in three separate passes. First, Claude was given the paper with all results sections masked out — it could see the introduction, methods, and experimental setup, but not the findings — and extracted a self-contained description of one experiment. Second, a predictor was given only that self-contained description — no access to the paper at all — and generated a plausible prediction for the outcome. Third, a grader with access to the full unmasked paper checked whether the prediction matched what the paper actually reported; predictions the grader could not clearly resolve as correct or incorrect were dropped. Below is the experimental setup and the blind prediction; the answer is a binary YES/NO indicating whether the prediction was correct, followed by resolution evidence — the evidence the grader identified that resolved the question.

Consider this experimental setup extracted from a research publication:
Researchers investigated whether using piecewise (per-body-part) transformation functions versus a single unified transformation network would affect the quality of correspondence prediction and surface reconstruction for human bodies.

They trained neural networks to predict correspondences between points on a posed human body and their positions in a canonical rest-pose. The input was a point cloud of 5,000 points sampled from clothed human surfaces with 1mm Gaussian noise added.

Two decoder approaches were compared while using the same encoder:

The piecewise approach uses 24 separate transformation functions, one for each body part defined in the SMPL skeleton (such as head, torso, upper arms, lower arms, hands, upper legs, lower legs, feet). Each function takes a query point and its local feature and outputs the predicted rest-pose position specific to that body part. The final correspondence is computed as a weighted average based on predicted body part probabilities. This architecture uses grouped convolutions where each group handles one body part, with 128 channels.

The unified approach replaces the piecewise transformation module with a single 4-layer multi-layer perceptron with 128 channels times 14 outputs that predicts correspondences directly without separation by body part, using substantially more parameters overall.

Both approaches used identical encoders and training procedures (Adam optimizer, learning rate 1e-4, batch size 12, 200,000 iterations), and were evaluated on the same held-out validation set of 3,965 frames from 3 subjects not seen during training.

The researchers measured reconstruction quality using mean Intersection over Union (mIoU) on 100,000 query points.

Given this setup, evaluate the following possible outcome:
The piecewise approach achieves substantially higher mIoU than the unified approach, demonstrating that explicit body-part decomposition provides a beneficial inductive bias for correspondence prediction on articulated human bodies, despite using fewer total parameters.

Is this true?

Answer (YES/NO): YES